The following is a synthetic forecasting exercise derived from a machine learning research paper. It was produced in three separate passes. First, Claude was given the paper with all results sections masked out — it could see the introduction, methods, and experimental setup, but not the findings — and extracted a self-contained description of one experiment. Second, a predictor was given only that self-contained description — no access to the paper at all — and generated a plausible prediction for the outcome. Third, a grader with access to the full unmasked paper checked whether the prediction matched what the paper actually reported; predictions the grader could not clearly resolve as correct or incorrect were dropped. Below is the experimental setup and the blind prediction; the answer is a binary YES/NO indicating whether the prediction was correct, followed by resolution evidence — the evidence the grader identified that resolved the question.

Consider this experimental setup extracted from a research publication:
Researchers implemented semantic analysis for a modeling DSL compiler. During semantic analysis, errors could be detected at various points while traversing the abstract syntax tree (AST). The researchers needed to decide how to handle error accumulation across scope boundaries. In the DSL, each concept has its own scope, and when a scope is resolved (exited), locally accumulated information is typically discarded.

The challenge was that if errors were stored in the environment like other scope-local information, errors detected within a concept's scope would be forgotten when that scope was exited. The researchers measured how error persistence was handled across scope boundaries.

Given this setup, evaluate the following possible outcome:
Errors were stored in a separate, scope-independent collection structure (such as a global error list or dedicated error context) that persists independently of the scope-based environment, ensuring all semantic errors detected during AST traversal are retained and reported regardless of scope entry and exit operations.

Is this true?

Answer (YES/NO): NO